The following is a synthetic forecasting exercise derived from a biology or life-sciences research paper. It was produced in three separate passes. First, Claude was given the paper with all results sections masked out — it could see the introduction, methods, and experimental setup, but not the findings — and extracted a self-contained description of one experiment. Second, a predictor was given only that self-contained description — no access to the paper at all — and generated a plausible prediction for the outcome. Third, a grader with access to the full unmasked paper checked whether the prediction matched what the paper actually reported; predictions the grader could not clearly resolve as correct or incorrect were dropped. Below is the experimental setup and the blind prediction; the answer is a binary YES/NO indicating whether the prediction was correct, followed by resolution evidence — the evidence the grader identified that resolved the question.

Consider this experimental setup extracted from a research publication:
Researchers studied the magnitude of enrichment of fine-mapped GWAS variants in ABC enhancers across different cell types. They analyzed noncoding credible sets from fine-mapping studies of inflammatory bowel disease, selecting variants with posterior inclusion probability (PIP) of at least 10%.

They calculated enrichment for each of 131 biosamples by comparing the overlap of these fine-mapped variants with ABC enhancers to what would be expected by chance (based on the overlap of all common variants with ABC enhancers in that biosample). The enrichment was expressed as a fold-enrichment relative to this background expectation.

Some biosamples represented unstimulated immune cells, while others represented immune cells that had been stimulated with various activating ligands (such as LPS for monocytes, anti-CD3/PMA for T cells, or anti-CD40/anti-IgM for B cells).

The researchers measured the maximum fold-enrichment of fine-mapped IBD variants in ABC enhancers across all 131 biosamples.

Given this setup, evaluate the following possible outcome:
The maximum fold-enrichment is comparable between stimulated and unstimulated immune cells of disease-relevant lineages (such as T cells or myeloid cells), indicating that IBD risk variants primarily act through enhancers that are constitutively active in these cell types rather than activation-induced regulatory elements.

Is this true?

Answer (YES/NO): NO